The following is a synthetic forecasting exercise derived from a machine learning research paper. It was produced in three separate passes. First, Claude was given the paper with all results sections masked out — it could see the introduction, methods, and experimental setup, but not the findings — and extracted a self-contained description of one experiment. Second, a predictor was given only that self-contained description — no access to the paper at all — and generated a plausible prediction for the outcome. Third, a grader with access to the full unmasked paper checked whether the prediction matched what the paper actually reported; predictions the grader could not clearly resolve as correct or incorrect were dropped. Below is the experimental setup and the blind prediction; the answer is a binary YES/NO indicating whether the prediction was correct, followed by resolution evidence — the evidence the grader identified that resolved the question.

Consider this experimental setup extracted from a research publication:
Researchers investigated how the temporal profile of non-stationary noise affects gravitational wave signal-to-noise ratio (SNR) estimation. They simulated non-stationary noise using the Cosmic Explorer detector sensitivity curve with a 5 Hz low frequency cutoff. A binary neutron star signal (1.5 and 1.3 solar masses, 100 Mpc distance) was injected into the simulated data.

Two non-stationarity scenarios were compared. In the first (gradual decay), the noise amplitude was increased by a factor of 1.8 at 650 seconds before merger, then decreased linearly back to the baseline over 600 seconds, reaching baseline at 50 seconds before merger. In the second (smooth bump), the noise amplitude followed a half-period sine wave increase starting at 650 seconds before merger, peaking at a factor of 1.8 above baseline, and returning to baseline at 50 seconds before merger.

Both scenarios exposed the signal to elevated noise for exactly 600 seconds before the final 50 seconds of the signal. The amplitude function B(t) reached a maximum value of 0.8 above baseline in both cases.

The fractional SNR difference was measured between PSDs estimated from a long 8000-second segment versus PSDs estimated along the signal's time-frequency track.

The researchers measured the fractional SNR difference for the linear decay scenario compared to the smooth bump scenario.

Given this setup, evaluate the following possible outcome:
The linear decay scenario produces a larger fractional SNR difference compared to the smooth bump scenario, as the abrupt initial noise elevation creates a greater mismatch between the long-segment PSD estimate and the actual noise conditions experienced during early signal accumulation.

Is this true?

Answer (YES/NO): NO